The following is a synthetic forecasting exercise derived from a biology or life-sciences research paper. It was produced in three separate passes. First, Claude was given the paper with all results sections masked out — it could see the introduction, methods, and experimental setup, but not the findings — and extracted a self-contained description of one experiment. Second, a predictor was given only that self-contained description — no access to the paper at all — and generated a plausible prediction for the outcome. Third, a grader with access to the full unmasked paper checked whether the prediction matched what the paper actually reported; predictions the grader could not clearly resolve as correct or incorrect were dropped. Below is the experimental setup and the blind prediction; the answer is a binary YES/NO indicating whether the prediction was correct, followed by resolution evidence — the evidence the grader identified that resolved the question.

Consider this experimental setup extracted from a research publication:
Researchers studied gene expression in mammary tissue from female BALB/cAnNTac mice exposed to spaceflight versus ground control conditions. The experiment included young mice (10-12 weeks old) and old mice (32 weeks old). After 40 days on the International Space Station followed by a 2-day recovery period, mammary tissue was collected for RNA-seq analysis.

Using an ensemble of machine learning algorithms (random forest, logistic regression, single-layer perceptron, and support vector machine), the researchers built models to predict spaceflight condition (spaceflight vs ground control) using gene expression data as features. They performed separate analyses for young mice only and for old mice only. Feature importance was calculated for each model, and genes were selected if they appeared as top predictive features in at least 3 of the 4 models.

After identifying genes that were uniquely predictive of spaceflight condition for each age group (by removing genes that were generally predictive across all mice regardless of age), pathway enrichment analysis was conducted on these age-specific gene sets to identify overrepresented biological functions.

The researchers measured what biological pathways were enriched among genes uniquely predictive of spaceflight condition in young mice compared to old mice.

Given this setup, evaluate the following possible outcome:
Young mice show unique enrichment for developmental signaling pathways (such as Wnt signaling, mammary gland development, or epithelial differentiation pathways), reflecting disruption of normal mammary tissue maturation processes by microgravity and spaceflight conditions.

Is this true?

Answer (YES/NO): NO